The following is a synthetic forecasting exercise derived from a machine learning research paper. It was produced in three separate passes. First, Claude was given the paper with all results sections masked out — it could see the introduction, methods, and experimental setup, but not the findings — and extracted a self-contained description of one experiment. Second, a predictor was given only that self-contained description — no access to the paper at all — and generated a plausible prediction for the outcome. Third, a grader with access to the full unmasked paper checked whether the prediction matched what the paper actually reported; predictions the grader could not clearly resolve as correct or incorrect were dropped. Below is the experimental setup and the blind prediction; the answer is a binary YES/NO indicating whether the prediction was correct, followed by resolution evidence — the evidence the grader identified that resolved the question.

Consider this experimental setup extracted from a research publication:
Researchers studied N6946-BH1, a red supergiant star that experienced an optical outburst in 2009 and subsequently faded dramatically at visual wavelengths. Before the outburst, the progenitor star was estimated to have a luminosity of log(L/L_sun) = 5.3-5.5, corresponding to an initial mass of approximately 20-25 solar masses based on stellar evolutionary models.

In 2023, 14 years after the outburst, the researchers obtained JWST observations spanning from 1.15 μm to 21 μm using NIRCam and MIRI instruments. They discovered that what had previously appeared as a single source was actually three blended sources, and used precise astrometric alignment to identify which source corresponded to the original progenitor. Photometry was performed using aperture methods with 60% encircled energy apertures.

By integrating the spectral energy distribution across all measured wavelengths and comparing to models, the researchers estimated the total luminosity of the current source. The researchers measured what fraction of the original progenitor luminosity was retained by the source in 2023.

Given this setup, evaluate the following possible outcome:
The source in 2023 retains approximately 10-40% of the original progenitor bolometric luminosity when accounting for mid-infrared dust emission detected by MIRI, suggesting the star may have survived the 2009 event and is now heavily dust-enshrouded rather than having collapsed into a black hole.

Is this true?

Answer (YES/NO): YES